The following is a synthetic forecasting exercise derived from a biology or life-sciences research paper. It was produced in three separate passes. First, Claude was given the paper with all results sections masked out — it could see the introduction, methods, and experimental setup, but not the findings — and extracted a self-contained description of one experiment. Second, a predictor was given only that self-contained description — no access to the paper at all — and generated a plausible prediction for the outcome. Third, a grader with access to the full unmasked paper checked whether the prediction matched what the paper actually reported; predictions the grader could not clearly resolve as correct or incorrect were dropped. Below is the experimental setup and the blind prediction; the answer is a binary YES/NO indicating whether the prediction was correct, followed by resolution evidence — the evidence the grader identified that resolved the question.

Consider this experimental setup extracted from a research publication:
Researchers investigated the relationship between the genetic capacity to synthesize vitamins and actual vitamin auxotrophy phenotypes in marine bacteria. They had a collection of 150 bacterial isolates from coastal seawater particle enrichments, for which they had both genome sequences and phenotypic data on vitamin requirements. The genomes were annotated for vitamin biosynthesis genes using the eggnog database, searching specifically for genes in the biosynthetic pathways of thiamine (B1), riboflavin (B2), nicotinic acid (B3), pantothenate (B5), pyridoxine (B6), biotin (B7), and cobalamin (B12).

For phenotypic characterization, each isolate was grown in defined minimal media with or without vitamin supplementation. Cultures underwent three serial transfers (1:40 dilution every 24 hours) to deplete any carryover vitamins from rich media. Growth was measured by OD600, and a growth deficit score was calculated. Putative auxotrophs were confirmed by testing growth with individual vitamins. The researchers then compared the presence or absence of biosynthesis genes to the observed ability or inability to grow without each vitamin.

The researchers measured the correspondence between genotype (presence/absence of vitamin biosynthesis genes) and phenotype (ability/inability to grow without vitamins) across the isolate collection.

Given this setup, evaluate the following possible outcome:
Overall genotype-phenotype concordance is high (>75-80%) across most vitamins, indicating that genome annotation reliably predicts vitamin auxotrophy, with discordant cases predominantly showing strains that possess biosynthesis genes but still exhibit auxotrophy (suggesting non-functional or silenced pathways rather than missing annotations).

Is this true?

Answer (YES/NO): NO